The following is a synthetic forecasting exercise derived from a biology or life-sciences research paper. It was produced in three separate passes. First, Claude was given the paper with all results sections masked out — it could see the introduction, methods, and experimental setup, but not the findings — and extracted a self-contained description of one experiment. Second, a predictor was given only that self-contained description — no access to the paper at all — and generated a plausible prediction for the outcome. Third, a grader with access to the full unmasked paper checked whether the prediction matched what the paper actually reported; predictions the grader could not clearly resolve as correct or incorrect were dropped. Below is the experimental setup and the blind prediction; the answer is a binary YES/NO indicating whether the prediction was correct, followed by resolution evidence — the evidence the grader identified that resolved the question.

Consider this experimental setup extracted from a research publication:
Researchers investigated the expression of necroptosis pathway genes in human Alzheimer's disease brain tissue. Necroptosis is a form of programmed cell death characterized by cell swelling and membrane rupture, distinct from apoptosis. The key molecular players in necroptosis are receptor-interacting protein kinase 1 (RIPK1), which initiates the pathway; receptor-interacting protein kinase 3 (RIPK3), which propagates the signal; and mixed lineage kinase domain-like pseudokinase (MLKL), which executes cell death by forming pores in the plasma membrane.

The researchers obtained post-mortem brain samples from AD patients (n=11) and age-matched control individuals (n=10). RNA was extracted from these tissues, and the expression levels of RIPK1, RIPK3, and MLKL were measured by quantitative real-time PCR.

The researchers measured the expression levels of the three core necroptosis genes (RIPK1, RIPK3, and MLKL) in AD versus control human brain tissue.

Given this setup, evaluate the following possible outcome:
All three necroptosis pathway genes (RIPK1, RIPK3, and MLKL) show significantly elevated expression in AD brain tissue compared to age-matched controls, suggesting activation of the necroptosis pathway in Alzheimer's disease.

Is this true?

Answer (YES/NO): NO